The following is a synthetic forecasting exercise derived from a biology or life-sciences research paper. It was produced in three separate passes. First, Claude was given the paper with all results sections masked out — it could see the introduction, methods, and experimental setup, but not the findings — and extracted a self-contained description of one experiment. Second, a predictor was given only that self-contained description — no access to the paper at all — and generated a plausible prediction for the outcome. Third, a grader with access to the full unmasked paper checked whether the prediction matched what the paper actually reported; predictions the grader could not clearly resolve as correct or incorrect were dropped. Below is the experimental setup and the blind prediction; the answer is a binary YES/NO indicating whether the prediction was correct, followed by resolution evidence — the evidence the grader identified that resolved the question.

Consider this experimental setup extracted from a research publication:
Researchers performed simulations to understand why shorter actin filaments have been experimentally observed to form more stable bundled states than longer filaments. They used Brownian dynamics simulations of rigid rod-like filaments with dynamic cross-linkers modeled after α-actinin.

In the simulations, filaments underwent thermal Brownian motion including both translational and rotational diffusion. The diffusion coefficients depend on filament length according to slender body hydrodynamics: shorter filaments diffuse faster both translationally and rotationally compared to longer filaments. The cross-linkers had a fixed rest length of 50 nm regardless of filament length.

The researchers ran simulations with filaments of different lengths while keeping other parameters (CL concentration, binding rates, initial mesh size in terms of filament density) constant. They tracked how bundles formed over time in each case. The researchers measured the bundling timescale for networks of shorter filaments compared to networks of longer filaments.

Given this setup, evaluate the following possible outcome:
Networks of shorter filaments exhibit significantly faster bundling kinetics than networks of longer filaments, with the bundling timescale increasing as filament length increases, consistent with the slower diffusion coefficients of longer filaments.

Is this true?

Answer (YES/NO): YES